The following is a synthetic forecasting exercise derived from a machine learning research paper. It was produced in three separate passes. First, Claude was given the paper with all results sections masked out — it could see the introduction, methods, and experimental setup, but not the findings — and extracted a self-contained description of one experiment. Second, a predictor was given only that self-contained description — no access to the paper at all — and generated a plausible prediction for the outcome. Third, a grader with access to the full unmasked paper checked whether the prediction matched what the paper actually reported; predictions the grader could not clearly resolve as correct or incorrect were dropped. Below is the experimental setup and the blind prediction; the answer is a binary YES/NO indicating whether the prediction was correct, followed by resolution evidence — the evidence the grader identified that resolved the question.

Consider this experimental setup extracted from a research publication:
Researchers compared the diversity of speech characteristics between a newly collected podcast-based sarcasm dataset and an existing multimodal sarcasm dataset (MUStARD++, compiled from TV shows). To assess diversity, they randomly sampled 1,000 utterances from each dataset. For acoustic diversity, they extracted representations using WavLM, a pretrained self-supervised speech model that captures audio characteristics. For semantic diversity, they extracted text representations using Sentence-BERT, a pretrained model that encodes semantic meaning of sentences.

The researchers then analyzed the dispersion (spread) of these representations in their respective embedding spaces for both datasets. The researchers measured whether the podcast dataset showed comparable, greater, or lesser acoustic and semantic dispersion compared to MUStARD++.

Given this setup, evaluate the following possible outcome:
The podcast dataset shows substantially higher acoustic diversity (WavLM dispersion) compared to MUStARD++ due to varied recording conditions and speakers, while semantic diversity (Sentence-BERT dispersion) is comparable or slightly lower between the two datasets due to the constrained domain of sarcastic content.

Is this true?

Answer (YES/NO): NO